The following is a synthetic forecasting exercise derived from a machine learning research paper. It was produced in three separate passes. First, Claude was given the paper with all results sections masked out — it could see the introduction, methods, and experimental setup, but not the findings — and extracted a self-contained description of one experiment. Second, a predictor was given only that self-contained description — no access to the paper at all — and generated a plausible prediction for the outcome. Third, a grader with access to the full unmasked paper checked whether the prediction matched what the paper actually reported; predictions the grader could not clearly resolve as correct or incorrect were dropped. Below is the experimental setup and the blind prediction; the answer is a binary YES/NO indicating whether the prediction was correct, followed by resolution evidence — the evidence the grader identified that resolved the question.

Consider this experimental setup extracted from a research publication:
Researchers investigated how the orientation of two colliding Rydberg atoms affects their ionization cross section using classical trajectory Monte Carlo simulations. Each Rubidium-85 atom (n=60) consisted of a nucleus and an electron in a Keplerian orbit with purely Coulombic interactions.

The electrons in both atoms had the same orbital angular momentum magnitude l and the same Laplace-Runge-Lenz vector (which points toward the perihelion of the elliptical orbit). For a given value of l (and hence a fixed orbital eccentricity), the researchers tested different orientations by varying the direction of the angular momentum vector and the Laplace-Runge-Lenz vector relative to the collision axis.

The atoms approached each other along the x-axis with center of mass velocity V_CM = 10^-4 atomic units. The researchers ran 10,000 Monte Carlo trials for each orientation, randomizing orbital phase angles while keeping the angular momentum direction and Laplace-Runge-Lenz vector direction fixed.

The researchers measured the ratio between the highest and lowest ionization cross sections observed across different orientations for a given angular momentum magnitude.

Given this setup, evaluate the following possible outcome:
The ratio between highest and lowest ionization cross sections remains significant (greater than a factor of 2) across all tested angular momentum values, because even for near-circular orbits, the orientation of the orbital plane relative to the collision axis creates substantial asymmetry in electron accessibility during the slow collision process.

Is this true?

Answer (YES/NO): NO